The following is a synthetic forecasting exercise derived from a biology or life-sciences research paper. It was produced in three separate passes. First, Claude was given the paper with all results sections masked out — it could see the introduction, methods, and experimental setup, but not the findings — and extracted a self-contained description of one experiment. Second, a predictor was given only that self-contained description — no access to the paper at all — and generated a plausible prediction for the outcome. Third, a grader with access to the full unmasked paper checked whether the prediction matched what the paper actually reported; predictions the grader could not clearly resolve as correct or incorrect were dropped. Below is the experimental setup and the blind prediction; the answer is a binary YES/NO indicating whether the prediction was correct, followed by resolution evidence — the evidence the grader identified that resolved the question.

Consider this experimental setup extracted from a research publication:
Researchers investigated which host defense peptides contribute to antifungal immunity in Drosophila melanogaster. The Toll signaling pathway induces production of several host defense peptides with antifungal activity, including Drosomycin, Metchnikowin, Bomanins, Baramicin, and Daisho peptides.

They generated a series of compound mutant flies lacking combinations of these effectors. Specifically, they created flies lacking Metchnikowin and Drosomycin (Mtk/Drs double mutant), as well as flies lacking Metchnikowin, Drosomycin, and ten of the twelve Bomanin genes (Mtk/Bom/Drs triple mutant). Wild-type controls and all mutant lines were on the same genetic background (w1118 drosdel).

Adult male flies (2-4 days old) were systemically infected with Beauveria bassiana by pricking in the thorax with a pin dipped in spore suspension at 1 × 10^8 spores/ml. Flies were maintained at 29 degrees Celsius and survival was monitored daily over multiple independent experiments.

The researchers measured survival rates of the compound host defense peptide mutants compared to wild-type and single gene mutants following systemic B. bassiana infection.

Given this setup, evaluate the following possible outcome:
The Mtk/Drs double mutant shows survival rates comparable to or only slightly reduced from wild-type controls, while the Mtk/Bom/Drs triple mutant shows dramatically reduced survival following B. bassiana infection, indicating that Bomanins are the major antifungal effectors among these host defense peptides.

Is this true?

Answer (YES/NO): YES